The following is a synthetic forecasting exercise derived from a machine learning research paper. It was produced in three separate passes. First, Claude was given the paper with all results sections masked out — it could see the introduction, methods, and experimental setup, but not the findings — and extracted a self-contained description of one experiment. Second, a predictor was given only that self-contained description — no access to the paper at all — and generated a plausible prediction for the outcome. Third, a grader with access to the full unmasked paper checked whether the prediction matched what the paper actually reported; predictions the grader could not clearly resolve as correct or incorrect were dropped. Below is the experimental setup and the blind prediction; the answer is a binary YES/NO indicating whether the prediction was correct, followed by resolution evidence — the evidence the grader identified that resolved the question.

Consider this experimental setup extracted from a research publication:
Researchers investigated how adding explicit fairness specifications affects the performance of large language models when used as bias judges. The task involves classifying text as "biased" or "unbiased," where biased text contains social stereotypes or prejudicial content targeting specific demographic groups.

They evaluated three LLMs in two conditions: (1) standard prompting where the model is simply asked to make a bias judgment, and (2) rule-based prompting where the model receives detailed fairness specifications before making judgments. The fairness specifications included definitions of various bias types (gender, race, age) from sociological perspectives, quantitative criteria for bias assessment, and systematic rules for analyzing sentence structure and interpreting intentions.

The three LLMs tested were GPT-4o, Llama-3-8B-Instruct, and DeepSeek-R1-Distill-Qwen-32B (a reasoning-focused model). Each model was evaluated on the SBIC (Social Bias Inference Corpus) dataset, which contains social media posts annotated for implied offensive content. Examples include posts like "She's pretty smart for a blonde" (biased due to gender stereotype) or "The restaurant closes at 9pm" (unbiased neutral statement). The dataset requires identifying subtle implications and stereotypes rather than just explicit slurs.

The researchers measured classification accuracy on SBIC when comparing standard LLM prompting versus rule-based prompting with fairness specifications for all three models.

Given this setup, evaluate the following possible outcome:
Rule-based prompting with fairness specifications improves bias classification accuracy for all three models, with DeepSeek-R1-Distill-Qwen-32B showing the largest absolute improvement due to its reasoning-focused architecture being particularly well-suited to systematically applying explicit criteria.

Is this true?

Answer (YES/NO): YES